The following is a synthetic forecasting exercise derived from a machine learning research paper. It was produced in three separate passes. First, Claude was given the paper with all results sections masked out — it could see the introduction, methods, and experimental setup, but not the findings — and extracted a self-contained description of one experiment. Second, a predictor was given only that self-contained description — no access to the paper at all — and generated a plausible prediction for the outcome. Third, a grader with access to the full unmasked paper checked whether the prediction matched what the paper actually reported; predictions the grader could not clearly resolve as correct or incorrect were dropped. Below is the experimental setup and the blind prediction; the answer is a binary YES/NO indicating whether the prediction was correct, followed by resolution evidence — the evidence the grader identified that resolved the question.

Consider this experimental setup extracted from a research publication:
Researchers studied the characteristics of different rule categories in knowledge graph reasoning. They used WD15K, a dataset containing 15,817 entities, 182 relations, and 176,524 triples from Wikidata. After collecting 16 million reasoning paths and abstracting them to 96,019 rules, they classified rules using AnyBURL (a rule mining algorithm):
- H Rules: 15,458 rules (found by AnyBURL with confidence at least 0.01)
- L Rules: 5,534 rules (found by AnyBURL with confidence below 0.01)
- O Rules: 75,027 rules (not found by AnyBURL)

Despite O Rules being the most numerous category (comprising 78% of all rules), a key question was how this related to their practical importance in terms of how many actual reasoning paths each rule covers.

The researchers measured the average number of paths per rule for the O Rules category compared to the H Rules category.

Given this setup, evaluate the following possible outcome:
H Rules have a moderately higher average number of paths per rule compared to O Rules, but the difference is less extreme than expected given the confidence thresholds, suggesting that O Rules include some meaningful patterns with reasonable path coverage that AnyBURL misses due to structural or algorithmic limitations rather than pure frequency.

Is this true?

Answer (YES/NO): NO